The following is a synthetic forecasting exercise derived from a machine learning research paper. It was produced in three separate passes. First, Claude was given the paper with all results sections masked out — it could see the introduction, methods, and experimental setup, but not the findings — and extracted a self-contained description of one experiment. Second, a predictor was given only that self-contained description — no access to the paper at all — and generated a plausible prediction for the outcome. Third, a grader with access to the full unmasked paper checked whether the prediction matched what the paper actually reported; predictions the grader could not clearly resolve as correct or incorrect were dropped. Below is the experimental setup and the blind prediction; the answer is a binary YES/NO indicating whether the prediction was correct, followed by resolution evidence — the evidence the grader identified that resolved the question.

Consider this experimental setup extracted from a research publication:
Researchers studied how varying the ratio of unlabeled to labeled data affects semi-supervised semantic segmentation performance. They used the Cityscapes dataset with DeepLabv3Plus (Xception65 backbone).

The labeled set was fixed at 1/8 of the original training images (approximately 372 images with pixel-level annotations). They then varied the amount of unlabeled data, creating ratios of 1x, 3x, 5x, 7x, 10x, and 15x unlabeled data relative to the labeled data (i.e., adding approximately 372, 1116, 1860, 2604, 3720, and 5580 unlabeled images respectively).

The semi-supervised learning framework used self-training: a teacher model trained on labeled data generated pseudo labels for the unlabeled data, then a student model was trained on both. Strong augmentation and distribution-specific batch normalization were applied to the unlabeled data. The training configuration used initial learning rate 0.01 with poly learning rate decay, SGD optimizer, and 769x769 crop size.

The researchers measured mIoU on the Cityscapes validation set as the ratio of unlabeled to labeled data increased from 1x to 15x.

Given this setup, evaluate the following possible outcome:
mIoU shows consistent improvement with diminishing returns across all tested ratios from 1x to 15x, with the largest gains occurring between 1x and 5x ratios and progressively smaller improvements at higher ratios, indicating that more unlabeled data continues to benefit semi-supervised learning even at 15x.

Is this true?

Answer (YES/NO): NO